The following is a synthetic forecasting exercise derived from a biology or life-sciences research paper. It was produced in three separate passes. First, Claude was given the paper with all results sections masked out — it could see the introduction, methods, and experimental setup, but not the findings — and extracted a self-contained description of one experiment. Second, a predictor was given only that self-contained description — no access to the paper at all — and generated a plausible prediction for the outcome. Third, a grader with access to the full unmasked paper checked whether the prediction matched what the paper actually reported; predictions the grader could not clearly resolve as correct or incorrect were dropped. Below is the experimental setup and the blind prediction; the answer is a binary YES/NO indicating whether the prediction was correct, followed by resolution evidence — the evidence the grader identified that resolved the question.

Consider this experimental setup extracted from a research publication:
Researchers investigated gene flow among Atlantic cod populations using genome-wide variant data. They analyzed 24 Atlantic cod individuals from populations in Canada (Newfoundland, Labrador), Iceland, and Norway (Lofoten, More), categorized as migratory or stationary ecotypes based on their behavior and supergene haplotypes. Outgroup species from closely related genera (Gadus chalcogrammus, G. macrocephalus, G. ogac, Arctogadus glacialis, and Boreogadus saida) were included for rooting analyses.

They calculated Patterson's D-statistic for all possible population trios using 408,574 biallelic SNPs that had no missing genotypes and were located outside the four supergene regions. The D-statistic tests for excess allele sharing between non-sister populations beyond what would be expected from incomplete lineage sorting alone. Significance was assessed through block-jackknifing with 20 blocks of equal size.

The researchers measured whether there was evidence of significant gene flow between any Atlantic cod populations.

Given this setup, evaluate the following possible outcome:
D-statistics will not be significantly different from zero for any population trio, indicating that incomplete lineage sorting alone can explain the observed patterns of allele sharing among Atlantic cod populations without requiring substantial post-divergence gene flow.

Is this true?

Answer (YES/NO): NO